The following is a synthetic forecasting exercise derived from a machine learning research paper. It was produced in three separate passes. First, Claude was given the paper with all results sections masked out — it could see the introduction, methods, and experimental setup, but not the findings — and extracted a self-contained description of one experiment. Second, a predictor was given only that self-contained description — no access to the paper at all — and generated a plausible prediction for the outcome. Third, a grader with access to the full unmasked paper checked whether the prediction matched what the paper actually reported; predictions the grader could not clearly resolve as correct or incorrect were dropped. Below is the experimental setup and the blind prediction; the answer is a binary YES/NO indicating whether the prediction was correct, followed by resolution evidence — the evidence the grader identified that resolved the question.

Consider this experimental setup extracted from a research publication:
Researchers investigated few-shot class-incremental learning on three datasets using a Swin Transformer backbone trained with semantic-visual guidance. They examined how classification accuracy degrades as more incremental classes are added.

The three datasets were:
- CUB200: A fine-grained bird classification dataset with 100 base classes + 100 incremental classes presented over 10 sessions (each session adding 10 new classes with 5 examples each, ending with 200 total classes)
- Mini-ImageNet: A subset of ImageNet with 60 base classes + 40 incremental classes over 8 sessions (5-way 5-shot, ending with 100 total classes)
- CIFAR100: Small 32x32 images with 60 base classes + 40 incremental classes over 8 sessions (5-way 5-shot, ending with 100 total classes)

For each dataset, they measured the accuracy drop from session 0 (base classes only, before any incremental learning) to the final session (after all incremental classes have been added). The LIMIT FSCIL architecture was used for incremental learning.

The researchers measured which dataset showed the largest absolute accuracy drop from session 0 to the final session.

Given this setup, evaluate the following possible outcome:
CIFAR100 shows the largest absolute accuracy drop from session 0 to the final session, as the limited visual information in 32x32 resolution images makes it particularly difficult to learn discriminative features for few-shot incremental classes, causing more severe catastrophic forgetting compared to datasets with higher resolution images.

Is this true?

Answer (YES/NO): YES